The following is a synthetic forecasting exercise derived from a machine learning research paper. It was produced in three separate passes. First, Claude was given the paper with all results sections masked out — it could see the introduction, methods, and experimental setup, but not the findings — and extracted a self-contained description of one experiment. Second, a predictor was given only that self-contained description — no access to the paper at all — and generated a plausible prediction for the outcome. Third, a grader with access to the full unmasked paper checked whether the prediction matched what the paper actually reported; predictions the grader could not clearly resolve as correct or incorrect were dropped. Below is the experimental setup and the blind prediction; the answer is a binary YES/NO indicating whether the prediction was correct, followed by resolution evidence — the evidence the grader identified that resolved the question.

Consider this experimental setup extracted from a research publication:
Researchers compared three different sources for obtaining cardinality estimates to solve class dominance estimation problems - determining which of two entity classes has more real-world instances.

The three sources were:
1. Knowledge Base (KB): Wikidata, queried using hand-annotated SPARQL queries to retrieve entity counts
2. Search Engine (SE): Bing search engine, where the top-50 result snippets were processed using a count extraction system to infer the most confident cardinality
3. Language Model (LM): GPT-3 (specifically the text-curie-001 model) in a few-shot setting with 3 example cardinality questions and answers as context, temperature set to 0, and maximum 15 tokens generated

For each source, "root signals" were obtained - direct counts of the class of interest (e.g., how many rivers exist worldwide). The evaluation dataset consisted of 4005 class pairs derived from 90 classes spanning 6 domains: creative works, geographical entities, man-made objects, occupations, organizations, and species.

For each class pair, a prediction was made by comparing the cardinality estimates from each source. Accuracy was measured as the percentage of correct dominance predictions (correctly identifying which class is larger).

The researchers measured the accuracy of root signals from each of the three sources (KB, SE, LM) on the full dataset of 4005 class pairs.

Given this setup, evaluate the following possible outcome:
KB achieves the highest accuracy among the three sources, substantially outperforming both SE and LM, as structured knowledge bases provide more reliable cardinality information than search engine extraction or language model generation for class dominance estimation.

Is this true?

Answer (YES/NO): NO